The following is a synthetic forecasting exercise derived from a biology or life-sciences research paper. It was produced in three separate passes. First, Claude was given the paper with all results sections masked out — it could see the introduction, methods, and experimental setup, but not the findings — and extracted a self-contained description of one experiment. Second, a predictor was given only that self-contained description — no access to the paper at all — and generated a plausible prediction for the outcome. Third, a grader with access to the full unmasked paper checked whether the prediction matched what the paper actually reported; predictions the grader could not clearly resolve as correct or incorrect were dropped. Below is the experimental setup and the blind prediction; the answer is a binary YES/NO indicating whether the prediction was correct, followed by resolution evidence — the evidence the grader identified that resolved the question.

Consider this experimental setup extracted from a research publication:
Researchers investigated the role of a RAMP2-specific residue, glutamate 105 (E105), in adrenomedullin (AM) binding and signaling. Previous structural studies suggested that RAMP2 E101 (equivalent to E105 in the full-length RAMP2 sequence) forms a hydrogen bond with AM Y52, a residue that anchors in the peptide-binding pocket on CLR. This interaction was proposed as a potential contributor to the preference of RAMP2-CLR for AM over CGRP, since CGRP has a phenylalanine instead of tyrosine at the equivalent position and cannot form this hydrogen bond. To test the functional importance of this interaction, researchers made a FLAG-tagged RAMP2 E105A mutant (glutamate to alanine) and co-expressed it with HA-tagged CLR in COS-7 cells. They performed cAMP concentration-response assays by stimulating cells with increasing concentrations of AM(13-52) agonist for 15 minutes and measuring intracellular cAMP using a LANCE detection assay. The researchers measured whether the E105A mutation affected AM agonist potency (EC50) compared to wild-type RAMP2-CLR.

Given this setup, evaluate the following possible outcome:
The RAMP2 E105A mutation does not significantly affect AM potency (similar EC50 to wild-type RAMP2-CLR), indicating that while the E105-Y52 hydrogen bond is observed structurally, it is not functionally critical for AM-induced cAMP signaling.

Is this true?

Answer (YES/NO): YES